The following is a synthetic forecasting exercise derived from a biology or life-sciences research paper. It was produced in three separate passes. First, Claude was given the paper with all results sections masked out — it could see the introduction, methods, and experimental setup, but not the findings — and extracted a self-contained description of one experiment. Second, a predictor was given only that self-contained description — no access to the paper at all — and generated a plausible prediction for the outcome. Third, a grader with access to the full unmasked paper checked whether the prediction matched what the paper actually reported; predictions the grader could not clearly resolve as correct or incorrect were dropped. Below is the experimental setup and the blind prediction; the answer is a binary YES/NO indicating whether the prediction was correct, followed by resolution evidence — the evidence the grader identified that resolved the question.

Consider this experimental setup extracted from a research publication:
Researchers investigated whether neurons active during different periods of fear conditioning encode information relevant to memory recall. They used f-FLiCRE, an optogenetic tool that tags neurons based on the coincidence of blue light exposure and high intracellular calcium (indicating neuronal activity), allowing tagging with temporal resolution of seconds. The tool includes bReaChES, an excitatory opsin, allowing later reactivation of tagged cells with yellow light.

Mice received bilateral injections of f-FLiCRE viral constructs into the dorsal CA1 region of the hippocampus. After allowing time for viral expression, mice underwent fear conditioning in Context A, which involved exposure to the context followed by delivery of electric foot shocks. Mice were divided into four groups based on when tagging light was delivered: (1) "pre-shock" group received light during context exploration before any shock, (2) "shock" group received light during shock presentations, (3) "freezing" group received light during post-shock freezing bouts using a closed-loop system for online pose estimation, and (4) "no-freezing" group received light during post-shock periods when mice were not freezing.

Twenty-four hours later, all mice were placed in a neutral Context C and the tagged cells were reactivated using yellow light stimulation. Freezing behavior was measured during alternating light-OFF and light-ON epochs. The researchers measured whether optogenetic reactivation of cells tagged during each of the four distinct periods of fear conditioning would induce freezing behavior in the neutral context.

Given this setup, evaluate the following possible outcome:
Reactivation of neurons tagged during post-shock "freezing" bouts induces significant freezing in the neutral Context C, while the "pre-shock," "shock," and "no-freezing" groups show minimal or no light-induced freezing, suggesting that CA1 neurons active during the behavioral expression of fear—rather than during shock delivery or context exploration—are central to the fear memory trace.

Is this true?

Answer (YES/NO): NO